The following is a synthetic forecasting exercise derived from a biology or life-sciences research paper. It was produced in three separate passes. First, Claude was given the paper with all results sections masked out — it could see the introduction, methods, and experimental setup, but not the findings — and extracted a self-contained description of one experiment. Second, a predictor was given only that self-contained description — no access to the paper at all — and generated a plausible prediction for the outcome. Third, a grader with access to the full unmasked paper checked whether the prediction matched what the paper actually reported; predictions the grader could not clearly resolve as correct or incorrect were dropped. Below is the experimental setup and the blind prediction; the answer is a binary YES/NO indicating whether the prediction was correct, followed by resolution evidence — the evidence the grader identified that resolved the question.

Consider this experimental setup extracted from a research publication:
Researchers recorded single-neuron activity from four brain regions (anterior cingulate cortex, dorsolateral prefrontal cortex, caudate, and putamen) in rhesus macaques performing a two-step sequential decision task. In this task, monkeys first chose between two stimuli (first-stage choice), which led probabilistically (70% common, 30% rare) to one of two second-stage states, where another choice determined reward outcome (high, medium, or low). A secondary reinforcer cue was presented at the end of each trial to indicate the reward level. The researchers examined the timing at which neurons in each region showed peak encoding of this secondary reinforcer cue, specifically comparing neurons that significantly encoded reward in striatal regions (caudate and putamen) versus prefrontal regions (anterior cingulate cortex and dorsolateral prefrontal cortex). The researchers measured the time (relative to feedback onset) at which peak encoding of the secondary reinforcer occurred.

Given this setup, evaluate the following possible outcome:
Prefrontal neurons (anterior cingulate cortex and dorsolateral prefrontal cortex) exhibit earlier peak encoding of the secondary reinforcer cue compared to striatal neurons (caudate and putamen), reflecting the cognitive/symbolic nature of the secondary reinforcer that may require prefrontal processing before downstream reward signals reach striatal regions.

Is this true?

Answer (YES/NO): NO